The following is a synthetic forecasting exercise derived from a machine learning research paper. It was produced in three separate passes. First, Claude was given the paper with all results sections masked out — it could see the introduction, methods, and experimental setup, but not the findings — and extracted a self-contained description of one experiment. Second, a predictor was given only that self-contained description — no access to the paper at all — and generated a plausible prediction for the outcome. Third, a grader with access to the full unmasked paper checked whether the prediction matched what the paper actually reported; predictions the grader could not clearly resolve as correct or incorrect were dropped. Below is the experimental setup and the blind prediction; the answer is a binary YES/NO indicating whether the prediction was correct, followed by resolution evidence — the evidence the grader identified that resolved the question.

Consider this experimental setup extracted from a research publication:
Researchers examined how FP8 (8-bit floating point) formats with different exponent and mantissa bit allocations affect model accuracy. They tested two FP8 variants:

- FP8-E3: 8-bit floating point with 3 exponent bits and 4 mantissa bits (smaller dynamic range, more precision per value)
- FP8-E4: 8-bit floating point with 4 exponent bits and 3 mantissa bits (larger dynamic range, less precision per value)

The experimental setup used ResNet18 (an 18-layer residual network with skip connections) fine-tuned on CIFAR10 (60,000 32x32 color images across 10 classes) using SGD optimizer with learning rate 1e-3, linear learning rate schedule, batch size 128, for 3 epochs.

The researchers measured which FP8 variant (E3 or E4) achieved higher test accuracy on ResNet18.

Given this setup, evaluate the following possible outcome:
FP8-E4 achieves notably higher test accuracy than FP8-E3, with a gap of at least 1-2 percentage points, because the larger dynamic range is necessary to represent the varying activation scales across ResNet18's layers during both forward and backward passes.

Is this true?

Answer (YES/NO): NO